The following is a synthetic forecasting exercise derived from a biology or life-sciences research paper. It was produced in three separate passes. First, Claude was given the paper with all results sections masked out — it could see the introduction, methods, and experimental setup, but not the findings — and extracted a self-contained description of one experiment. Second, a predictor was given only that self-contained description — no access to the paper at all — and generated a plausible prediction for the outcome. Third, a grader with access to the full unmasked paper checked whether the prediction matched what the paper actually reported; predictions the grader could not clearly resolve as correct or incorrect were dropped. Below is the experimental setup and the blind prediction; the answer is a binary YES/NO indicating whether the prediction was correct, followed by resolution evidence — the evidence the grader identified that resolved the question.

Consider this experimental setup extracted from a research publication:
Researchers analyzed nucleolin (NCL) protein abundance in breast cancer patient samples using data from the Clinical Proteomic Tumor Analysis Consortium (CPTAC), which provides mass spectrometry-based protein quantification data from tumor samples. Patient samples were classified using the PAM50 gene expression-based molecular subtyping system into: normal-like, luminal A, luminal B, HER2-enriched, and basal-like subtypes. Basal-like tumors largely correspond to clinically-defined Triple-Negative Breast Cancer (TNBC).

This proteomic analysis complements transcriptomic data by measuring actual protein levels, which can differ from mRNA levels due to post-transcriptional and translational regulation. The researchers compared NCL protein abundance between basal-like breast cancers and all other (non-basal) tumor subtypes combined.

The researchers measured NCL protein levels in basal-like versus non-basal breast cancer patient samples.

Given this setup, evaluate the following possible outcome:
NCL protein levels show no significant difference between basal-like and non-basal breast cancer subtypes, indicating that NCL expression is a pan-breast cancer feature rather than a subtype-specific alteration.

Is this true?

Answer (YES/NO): NO